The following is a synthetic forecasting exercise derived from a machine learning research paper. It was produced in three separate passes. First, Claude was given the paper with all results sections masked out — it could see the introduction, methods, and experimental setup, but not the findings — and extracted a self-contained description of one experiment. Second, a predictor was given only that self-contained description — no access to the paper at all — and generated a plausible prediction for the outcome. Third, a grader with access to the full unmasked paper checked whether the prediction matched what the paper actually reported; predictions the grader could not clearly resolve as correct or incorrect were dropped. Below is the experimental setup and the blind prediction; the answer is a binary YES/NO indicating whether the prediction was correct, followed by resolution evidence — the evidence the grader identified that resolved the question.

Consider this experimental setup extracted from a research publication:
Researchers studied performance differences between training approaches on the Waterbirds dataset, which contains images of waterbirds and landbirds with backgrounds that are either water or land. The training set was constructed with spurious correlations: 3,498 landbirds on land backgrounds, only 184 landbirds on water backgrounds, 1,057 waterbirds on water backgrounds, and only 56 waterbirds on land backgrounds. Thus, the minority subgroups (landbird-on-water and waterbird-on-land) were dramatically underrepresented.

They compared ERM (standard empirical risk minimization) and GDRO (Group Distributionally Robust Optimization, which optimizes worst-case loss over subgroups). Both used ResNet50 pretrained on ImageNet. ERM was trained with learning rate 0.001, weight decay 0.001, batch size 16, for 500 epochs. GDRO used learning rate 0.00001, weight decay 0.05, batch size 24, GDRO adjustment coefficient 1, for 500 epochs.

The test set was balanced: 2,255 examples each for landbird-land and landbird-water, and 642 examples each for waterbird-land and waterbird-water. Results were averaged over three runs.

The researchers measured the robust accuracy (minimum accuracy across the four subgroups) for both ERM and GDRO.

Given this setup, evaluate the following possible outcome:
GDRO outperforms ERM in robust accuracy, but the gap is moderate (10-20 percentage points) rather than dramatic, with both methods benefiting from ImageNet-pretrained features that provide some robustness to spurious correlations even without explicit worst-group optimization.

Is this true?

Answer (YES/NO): YES